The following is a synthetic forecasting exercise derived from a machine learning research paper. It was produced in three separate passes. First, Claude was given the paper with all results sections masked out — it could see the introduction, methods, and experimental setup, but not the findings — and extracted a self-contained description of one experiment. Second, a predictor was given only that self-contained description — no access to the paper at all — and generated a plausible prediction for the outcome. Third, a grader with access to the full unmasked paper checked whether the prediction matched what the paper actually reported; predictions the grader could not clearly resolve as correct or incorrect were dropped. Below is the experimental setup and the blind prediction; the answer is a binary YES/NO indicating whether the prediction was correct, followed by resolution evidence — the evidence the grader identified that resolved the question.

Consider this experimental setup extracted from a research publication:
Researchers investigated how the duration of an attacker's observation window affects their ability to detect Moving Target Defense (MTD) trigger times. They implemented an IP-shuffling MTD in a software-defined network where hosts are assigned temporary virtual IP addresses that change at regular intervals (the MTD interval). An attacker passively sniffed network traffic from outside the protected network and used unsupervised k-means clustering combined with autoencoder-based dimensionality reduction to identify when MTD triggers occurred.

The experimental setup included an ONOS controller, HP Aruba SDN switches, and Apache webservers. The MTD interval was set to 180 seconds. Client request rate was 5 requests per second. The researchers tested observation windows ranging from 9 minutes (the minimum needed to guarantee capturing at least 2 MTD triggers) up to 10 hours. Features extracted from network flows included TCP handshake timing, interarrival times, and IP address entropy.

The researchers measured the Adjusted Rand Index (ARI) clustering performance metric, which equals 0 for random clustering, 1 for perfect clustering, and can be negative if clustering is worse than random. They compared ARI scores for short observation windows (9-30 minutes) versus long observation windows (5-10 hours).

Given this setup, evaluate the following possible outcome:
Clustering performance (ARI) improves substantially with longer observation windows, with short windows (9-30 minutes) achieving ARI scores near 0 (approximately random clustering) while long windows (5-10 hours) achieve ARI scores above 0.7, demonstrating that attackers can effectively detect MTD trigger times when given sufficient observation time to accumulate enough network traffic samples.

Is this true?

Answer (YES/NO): NO